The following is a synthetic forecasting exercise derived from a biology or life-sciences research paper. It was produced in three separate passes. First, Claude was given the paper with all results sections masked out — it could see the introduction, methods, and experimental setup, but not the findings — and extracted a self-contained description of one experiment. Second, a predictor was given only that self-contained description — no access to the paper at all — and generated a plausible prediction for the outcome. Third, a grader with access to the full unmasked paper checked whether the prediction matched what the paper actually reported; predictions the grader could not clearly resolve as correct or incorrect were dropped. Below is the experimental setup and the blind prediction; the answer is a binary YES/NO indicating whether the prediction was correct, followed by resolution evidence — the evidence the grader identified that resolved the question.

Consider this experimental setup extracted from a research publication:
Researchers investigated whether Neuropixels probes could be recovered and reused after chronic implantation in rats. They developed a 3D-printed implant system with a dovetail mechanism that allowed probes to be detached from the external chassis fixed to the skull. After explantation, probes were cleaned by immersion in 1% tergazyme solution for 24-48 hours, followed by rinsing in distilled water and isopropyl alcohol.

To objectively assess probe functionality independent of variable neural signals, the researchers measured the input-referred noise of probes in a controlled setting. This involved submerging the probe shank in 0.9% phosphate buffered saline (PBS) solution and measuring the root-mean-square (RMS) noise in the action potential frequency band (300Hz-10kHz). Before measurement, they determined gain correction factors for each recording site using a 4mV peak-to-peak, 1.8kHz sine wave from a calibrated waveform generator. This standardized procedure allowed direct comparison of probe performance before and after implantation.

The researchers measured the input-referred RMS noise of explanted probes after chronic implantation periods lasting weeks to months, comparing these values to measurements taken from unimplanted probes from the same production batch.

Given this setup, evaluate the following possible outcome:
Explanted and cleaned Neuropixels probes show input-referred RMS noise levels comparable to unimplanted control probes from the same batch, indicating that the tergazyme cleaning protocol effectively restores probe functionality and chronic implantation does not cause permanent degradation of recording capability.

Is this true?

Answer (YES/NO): NO